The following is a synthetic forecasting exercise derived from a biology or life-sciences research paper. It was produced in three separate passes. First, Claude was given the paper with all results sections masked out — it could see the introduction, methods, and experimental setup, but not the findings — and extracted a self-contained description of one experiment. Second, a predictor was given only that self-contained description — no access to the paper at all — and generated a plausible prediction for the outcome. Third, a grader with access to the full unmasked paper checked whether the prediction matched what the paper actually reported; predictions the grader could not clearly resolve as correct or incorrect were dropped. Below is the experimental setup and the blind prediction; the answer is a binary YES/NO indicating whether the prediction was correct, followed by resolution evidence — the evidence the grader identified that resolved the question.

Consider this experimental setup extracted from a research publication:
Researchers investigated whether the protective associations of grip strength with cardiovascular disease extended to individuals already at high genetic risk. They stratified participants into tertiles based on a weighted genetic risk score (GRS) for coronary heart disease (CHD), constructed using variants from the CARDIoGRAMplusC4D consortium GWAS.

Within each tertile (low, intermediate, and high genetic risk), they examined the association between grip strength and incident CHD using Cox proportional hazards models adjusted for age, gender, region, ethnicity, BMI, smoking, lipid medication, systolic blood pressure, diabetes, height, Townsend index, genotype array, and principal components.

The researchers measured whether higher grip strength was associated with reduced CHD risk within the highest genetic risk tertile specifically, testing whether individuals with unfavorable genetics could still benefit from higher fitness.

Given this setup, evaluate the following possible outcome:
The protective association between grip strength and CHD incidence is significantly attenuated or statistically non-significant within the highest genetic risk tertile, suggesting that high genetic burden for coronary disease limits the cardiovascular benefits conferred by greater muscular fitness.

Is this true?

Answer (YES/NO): YES